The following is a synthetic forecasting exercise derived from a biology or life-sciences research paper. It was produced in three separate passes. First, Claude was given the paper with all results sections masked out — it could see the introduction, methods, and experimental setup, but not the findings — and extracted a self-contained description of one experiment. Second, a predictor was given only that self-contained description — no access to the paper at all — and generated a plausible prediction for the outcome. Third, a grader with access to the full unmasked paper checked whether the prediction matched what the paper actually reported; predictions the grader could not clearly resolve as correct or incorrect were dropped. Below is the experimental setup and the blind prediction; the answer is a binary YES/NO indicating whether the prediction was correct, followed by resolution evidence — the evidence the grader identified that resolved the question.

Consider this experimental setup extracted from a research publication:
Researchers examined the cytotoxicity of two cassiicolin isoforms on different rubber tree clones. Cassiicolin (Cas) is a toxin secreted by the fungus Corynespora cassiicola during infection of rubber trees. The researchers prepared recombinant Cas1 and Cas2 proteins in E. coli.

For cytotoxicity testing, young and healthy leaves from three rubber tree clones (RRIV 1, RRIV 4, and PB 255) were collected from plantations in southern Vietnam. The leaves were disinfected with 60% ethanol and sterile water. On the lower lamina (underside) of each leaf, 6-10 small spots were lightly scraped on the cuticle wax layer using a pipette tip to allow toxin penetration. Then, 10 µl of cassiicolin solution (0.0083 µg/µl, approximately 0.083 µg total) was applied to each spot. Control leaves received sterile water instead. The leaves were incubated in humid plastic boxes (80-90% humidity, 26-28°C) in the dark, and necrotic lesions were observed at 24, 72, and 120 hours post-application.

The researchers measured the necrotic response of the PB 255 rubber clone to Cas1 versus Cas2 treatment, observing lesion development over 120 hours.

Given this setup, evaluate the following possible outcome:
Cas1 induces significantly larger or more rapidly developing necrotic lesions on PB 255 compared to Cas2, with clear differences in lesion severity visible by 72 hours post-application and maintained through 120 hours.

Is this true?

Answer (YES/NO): YES